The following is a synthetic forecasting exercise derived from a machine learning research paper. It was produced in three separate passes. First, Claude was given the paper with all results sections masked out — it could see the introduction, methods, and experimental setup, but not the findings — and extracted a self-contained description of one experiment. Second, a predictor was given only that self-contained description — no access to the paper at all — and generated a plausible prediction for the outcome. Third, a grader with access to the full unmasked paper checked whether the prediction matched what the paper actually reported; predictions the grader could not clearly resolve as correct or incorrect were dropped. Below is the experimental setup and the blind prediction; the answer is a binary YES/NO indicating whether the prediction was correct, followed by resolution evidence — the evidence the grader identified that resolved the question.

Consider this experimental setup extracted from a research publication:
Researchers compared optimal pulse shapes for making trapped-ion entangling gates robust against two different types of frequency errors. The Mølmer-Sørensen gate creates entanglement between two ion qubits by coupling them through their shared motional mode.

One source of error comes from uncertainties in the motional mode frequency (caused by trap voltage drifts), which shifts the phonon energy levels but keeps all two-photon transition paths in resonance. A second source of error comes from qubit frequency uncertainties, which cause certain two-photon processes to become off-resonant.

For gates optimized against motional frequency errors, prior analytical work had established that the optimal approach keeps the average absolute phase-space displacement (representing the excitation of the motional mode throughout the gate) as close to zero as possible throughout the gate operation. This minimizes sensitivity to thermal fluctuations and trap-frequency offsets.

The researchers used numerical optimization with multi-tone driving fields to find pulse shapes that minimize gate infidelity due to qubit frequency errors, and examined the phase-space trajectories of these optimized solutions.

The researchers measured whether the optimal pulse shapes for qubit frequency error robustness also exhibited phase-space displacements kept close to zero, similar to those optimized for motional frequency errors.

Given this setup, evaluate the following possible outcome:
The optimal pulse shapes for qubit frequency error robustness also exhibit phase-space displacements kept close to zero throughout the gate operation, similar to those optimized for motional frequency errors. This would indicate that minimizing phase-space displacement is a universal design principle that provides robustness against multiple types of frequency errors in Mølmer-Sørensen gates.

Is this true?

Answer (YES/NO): NO